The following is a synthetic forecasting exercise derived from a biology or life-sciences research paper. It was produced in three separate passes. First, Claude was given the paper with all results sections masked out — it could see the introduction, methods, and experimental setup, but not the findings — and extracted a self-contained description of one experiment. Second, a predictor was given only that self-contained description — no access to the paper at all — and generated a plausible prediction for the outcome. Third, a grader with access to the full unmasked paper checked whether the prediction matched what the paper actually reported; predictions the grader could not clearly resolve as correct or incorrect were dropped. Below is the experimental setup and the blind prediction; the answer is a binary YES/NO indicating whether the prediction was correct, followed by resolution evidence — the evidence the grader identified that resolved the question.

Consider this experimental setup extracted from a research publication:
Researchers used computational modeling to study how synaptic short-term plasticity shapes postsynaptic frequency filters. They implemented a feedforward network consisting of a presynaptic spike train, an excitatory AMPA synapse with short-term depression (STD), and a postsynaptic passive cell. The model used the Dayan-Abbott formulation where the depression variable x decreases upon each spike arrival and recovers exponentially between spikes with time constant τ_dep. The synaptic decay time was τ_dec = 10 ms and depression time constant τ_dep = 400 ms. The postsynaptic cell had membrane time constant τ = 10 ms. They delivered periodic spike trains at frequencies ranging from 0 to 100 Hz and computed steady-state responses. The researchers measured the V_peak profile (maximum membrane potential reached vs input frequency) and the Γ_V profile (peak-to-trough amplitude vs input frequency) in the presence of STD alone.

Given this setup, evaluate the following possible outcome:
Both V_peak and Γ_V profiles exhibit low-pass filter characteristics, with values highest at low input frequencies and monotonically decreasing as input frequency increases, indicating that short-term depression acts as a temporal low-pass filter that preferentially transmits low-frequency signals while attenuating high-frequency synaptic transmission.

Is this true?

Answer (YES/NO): NO